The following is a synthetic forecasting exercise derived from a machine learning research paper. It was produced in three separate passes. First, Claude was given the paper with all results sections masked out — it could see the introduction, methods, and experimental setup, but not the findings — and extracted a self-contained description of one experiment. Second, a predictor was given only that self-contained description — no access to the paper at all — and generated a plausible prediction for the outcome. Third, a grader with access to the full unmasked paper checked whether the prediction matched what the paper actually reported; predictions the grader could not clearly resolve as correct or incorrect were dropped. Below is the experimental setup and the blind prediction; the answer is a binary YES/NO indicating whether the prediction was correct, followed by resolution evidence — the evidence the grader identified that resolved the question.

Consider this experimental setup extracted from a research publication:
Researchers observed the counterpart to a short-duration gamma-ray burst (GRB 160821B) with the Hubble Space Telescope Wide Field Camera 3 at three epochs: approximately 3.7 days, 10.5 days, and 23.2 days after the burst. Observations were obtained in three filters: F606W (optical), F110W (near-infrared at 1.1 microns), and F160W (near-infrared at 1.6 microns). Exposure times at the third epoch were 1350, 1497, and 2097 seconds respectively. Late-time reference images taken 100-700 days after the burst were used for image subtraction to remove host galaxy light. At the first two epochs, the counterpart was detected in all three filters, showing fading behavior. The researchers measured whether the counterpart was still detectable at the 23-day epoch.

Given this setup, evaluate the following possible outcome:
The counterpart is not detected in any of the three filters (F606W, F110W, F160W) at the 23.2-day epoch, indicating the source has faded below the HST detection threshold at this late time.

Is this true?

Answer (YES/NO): YES